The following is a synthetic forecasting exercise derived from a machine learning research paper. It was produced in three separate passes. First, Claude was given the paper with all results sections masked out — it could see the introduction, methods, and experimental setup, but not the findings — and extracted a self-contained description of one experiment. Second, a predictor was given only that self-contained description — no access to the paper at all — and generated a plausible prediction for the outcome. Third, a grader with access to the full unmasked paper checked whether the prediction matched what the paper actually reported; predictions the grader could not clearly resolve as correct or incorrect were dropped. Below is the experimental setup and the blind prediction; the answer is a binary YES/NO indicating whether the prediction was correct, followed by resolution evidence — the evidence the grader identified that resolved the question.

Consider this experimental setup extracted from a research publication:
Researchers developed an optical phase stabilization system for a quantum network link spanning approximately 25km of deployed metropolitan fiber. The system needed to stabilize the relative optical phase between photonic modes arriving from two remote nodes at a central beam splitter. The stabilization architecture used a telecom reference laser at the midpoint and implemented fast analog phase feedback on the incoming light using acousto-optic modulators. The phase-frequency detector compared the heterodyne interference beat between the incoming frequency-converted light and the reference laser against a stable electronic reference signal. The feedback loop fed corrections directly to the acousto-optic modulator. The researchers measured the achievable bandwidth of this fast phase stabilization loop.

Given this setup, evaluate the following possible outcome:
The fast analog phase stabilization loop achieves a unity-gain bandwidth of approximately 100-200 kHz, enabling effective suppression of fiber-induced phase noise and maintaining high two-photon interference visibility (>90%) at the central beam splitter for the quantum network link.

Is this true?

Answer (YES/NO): NO